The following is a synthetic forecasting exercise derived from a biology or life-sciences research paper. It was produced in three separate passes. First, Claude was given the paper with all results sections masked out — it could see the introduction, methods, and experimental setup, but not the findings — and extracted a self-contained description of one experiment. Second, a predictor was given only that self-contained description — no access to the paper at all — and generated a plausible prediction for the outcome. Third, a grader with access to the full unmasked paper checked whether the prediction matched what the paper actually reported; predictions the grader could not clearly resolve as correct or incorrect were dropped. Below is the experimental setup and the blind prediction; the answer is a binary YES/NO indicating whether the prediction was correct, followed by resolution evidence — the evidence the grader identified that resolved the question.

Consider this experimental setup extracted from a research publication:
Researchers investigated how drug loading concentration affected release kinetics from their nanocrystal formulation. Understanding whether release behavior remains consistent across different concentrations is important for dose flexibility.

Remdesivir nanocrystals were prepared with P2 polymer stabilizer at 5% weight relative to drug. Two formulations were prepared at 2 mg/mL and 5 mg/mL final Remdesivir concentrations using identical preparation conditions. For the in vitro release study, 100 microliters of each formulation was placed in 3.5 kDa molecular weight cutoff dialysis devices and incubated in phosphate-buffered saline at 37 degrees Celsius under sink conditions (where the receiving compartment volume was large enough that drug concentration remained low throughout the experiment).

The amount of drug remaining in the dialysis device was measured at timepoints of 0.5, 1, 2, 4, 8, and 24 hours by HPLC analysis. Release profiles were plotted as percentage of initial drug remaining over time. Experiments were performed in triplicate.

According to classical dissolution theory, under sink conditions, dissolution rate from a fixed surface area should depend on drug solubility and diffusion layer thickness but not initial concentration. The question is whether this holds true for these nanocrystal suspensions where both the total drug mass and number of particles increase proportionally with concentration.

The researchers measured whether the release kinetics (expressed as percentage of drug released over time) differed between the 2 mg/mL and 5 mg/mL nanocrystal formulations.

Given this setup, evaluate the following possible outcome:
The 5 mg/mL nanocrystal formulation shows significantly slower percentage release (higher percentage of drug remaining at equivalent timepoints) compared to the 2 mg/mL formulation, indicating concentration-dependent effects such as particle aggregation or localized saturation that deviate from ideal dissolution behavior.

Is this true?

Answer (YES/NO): NO